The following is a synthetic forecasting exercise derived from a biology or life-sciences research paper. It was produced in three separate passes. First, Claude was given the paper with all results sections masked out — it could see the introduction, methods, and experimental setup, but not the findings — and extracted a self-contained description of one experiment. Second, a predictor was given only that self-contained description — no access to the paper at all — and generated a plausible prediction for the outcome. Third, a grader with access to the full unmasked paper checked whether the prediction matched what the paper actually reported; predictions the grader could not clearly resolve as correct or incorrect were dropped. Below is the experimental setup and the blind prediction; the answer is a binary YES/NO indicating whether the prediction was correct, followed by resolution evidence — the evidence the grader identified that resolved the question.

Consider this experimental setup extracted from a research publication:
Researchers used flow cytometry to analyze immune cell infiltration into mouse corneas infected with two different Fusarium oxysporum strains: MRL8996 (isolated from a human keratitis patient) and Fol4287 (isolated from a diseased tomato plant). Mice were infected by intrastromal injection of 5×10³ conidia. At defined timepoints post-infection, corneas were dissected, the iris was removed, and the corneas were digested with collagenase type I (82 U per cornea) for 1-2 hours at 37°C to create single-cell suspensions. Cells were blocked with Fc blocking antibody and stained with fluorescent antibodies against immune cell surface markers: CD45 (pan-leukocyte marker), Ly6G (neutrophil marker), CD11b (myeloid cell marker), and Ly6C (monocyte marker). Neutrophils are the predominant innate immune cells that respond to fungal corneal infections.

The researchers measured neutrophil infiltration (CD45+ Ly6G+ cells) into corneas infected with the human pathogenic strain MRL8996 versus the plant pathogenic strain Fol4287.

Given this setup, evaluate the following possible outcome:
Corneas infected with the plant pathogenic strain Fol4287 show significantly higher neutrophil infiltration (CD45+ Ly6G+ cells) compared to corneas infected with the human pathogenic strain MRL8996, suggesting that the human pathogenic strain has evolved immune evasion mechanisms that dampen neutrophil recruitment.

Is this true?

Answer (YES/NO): NO